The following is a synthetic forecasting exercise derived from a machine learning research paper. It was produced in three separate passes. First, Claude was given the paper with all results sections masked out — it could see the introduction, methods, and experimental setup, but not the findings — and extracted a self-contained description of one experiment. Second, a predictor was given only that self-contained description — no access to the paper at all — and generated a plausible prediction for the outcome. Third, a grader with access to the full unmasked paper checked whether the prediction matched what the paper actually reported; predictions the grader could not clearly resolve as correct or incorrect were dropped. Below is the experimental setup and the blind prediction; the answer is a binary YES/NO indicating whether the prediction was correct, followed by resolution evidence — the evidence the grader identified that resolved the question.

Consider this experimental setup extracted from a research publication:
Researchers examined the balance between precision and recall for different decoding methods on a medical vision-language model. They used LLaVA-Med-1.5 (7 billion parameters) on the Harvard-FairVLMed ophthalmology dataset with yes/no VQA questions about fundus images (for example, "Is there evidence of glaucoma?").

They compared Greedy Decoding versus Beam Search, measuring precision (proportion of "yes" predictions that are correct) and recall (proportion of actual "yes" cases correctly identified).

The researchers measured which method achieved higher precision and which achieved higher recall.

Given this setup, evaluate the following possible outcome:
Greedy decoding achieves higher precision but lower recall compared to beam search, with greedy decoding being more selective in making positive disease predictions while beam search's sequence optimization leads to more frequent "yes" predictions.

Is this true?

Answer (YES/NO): NO